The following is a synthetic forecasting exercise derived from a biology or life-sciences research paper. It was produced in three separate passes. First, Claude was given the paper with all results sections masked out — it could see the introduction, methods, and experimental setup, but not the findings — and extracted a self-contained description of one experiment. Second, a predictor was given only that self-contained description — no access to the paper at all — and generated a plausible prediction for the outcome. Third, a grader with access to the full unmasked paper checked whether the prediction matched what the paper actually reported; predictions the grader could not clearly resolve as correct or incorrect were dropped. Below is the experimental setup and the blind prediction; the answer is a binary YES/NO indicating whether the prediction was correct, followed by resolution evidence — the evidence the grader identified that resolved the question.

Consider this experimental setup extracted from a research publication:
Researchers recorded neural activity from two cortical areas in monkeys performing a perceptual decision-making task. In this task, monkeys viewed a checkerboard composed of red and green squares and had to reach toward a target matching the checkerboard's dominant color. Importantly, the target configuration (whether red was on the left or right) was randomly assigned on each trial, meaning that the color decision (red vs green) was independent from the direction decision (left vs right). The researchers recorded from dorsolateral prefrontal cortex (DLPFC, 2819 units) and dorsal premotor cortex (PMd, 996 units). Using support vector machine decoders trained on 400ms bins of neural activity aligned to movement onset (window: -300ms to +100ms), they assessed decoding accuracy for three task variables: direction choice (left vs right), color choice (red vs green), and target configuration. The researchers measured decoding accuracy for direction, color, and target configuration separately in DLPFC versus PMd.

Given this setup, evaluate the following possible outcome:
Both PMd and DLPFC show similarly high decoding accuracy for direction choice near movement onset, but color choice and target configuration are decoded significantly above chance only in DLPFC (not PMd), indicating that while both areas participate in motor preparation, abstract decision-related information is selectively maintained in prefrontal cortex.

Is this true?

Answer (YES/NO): NO